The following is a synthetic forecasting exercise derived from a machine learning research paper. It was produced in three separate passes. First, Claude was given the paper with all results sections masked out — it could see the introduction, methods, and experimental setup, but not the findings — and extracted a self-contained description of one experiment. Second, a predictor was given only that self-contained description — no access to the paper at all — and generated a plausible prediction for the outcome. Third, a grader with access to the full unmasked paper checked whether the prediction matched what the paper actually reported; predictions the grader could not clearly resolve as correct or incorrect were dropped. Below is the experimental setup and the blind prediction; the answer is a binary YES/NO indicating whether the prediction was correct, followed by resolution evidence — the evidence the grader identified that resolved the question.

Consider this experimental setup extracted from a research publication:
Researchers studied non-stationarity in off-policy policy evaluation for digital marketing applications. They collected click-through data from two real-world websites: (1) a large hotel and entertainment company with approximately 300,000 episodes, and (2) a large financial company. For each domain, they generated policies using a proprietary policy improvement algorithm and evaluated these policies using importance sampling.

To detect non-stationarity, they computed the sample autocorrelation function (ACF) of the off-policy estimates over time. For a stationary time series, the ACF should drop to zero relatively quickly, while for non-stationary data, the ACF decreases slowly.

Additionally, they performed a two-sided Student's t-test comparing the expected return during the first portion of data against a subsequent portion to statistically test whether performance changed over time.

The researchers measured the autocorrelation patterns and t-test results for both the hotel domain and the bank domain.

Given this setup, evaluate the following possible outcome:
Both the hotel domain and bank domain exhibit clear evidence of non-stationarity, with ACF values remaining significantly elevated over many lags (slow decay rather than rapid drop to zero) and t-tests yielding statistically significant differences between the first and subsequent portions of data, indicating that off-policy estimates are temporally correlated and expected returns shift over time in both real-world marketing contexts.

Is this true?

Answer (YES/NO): NO